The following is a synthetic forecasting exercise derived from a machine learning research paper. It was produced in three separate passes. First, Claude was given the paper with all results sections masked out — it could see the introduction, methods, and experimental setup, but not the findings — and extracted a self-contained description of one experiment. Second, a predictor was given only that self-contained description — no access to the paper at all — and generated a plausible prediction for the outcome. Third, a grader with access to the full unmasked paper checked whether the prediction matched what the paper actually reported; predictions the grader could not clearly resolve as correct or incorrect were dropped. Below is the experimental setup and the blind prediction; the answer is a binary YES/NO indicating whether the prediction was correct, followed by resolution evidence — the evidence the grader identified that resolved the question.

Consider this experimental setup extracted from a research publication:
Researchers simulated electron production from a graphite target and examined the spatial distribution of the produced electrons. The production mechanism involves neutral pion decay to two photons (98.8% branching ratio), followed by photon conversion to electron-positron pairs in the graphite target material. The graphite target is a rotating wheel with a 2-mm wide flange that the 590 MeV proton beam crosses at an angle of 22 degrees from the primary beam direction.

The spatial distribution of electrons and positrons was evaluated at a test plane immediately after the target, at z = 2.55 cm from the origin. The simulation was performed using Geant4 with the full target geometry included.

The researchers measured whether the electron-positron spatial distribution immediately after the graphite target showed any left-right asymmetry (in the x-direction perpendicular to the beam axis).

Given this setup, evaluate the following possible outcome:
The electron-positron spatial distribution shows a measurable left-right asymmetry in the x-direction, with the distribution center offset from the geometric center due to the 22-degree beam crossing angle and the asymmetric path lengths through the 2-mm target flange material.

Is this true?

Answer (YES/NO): YES